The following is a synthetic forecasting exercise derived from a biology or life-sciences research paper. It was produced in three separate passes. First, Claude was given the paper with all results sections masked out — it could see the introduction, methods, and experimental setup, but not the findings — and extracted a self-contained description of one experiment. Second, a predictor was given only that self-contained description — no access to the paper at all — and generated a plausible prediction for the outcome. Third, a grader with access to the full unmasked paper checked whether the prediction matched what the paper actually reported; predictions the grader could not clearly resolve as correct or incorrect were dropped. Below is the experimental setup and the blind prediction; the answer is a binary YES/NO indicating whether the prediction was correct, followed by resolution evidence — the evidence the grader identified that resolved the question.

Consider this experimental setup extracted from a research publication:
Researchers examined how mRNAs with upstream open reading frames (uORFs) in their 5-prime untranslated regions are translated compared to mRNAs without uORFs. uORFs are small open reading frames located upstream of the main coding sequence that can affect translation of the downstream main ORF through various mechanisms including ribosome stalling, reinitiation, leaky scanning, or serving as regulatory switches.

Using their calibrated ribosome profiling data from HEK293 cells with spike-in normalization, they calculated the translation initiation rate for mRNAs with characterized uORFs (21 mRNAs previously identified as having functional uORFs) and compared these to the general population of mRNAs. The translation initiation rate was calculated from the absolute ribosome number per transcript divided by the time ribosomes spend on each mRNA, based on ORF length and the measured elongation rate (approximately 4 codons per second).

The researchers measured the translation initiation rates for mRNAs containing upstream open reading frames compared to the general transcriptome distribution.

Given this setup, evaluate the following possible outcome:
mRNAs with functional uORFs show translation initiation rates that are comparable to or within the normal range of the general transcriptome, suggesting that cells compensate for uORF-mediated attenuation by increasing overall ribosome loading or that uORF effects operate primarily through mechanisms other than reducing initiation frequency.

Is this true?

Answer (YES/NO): NO